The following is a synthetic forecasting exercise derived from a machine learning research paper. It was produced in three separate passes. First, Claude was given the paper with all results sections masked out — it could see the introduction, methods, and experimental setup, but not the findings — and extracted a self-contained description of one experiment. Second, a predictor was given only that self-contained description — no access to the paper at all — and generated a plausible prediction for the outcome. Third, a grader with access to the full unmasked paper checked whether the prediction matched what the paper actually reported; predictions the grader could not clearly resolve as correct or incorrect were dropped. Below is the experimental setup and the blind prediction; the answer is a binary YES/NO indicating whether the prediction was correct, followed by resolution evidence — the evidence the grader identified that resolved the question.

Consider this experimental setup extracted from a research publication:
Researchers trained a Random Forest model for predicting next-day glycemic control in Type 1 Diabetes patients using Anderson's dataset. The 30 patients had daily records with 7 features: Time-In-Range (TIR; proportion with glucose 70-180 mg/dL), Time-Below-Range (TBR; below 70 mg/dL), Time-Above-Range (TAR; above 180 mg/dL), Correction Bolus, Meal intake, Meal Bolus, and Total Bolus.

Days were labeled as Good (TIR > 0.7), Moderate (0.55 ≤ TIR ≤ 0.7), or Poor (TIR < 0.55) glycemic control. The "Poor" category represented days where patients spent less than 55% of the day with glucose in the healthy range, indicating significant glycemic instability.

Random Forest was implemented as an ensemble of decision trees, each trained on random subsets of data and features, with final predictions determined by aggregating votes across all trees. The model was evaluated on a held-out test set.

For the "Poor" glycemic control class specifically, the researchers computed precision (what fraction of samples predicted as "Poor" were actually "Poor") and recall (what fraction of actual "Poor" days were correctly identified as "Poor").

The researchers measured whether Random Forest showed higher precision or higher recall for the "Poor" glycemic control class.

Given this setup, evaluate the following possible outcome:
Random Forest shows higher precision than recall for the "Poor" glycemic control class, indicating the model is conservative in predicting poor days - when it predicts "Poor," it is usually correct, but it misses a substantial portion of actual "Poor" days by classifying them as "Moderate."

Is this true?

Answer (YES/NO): YES